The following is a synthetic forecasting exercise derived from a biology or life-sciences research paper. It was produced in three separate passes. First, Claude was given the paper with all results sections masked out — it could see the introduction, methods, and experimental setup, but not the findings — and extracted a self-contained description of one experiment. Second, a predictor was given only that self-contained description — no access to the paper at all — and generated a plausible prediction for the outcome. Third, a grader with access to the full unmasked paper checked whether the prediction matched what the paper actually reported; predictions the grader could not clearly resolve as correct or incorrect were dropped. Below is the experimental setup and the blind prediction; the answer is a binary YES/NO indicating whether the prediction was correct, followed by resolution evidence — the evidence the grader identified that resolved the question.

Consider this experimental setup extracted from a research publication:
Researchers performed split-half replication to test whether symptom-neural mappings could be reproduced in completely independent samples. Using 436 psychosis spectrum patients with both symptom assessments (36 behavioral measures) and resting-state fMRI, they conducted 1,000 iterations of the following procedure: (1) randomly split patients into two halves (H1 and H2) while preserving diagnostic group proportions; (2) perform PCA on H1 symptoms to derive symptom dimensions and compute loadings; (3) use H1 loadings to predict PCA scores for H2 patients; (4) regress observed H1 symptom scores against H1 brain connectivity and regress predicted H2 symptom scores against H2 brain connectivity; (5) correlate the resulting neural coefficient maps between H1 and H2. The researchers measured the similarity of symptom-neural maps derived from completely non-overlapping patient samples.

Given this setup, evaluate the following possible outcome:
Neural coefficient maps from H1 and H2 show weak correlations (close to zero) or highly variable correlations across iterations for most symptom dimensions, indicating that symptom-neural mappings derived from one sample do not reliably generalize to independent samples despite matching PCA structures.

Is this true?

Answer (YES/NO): NO